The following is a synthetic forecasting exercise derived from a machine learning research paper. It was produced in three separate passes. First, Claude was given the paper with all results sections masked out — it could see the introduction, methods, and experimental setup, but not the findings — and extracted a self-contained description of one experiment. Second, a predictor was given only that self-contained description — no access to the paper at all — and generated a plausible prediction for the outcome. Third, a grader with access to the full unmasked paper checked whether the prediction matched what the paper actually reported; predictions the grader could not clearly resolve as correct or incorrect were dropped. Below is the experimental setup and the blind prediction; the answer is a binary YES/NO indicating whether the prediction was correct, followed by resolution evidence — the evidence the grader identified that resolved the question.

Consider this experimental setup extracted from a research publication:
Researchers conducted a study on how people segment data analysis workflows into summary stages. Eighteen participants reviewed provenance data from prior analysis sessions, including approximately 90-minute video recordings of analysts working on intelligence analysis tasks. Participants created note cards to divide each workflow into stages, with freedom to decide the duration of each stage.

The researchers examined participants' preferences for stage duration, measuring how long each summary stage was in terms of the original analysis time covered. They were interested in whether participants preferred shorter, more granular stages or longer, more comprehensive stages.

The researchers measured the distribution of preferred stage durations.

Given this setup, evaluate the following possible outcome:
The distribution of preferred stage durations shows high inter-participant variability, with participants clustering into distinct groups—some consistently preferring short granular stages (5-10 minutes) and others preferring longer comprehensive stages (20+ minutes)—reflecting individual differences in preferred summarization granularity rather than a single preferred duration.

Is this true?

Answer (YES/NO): NO